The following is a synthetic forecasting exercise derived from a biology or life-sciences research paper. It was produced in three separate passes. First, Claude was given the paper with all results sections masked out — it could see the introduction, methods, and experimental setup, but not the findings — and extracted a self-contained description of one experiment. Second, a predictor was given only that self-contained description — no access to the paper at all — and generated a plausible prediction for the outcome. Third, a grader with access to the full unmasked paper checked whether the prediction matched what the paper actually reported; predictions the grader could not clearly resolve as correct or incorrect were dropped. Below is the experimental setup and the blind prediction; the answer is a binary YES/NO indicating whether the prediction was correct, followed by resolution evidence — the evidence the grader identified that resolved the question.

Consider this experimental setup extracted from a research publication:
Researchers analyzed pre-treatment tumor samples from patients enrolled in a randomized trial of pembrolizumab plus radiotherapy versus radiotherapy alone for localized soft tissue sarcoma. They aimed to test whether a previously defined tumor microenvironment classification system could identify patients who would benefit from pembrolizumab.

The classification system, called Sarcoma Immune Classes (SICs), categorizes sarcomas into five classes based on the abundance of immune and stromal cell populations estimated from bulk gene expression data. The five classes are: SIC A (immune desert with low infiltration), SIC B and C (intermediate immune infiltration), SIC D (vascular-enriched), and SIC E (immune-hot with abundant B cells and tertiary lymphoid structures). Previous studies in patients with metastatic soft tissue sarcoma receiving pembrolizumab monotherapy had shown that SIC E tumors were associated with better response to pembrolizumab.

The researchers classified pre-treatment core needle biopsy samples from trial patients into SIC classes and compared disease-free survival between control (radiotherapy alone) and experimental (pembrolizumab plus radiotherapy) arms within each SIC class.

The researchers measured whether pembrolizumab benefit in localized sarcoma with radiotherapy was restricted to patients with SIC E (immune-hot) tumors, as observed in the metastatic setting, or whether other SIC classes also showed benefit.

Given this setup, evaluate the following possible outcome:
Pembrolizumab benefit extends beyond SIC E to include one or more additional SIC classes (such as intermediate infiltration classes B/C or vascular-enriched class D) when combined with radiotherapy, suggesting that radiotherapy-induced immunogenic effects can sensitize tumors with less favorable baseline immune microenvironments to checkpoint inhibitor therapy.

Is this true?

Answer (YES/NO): NO